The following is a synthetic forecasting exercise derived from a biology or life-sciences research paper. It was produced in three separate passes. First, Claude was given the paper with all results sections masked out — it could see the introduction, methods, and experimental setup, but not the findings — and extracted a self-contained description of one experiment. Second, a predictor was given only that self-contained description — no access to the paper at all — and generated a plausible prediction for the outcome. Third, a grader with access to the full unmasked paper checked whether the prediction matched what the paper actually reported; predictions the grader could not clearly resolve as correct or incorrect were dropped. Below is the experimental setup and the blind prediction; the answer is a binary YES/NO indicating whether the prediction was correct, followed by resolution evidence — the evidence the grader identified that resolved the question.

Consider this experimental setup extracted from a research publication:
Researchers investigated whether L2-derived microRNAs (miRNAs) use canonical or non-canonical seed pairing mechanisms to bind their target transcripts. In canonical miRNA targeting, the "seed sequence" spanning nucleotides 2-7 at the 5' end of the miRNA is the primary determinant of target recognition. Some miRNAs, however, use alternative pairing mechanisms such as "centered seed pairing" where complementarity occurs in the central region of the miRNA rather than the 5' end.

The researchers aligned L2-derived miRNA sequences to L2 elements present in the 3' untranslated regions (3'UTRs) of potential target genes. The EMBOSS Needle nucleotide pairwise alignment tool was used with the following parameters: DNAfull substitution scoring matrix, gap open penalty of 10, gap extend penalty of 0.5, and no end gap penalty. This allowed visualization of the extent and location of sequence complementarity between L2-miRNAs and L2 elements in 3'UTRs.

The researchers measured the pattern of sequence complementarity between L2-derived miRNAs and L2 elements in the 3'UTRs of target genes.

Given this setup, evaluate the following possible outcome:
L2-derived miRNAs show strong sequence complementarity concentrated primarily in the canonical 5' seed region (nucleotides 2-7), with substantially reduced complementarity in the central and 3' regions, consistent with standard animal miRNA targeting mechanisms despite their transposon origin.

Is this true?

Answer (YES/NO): NO